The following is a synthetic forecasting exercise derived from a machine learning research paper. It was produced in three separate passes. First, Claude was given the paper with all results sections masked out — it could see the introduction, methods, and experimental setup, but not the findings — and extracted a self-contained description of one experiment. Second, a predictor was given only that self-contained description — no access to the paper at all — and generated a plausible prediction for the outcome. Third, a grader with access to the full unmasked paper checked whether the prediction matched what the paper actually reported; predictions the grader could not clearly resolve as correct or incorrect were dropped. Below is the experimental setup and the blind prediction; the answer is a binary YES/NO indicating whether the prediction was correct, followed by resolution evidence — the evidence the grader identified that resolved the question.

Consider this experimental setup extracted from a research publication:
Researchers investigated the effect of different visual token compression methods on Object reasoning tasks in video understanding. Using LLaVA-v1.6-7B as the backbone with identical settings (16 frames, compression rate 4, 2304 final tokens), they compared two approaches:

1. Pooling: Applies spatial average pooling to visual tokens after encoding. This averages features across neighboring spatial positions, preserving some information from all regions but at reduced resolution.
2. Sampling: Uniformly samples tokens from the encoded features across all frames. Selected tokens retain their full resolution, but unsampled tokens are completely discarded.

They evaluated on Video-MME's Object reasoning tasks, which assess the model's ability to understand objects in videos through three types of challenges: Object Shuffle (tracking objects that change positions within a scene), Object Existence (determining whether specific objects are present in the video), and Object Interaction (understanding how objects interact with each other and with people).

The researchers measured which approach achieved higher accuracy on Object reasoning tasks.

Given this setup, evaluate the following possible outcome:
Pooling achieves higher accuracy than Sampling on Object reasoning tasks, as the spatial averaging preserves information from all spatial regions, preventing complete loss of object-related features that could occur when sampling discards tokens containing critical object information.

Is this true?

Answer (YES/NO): NO